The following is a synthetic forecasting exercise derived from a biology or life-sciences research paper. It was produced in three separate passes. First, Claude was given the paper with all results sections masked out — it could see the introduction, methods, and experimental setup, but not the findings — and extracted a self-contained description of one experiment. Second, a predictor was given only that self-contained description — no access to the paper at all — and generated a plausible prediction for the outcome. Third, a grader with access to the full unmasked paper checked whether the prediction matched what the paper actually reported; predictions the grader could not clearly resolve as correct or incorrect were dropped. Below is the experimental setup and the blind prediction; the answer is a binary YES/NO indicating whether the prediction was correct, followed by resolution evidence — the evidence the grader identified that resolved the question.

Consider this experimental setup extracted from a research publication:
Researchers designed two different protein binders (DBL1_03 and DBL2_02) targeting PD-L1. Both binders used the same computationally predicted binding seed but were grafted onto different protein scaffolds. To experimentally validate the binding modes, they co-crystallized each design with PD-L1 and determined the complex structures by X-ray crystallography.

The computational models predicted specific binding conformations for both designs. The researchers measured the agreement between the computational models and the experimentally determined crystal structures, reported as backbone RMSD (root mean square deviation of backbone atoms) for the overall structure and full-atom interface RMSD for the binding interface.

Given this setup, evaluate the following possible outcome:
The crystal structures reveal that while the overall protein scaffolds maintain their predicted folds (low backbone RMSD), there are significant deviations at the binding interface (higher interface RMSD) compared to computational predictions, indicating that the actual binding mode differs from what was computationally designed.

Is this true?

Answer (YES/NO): NO